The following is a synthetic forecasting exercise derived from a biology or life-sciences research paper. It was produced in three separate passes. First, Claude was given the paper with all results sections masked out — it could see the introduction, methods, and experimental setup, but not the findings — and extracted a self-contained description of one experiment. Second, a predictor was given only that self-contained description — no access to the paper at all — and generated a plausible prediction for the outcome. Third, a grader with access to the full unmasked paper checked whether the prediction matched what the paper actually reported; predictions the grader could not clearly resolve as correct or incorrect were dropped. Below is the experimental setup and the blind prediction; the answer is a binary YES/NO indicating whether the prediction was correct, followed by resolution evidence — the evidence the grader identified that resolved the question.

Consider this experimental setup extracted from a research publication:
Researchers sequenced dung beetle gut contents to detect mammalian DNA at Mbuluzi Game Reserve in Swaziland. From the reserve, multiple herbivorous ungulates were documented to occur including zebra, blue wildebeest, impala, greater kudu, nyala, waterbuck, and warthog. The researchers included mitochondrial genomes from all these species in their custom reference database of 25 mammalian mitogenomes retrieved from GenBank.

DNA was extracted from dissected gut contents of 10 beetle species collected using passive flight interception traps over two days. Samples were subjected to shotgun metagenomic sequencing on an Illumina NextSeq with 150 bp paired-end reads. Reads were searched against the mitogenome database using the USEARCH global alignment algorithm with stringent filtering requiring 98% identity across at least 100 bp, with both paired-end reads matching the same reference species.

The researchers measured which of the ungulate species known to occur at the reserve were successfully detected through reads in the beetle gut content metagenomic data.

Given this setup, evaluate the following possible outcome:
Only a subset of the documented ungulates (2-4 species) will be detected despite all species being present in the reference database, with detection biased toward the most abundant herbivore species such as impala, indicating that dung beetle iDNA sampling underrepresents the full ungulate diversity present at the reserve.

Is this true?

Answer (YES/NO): NO